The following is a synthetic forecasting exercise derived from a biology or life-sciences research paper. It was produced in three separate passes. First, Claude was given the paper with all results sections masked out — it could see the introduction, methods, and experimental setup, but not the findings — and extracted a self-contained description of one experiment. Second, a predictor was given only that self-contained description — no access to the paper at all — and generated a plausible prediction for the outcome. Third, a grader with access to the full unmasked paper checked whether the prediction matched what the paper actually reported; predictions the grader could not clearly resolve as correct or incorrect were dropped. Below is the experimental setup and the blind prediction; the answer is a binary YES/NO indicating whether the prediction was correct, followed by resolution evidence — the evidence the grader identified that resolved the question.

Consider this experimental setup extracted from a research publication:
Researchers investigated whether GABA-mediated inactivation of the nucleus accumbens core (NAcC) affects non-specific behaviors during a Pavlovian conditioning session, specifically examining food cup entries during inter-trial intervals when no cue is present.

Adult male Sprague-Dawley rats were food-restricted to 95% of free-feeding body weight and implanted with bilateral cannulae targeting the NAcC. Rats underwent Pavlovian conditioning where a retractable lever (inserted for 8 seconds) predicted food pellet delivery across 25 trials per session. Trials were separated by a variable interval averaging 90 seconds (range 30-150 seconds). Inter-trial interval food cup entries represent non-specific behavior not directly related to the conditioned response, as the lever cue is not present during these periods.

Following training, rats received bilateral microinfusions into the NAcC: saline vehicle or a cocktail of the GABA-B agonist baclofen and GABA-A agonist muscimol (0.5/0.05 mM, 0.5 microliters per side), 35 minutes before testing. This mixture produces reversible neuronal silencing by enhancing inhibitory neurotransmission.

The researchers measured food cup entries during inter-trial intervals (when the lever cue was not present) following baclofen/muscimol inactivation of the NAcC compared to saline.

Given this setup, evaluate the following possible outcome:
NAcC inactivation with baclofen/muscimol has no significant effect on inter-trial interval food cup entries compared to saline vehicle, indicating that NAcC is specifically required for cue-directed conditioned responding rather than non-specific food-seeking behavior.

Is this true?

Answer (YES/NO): NO